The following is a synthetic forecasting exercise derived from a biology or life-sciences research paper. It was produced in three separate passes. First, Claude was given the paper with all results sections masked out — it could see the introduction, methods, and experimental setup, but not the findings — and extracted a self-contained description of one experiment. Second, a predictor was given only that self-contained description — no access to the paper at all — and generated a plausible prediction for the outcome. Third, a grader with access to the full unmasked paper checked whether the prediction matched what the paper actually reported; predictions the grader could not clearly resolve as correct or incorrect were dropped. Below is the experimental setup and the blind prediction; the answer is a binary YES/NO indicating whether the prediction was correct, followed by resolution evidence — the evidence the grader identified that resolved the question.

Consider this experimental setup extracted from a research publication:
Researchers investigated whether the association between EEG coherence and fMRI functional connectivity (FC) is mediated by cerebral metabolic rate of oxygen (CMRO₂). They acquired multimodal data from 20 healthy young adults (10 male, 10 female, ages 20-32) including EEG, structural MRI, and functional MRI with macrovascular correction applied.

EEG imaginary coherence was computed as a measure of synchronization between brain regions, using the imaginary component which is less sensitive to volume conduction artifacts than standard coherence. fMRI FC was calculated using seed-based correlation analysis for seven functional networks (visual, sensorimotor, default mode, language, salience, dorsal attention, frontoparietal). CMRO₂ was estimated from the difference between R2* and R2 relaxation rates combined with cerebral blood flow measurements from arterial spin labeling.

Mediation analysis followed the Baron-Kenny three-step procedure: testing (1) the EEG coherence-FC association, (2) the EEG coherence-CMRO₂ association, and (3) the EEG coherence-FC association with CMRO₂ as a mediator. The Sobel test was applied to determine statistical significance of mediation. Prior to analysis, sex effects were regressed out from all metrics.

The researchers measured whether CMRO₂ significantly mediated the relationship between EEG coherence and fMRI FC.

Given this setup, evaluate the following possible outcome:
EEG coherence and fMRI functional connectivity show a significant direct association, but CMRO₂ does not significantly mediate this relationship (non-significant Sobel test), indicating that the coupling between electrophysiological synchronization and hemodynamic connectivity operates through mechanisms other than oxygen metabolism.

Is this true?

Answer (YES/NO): NO